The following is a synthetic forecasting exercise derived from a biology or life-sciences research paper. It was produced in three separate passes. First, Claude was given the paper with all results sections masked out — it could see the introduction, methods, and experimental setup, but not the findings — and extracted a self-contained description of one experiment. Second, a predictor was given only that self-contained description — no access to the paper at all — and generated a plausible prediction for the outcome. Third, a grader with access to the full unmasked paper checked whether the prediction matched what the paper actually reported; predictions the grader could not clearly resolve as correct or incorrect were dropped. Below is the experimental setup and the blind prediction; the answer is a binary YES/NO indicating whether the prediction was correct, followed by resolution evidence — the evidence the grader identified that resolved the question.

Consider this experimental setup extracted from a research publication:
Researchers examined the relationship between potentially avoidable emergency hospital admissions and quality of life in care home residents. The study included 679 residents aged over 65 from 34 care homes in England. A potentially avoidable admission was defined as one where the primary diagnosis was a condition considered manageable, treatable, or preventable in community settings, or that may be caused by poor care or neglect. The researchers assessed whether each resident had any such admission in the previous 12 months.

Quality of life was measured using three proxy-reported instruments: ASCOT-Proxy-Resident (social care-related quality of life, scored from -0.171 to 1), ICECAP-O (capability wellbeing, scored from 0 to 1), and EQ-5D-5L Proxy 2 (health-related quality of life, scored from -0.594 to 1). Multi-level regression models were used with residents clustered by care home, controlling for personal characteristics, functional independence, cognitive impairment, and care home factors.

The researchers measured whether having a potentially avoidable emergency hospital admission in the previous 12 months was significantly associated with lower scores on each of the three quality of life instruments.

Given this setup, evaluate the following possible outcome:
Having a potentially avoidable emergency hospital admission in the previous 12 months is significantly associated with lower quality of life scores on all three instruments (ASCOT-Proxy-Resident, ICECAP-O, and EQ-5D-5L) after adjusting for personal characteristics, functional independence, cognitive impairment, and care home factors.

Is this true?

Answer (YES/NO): NO